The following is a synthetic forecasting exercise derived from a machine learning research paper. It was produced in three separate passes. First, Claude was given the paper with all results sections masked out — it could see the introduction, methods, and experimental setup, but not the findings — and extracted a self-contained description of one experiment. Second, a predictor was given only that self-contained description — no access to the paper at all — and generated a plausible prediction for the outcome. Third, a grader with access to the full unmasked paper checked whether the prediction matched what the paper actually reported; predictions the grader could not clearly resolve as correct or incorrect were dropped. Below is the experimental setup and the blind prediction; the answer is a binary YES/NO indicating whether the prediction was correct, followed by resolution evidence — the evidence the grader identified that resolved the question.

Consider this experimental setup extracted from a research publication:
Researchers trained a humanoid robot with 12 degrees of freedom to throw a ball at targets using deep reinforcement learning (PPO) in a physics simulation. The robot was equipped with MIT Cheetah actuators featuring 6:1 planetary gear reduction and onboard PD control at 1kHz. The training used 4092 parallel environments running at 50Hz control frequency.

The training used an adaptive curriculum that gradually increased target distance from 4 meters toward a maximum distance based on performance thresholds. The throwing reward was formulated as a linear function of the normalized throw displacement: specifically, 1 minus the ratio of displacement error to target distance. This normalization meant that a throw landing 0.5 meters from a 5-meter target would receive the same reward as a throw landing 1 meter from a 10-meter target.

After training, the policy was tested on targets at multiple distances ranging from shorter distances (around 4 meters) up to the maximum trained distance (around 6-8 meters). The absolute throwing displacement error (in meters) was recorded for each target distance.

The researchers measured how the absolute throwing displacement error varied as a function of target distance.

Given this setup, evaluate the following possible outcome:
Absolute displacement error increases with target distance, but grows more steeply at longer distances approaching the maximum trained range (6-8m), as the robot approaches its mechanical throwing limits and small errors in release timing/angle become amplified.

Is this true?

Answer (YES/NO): YES